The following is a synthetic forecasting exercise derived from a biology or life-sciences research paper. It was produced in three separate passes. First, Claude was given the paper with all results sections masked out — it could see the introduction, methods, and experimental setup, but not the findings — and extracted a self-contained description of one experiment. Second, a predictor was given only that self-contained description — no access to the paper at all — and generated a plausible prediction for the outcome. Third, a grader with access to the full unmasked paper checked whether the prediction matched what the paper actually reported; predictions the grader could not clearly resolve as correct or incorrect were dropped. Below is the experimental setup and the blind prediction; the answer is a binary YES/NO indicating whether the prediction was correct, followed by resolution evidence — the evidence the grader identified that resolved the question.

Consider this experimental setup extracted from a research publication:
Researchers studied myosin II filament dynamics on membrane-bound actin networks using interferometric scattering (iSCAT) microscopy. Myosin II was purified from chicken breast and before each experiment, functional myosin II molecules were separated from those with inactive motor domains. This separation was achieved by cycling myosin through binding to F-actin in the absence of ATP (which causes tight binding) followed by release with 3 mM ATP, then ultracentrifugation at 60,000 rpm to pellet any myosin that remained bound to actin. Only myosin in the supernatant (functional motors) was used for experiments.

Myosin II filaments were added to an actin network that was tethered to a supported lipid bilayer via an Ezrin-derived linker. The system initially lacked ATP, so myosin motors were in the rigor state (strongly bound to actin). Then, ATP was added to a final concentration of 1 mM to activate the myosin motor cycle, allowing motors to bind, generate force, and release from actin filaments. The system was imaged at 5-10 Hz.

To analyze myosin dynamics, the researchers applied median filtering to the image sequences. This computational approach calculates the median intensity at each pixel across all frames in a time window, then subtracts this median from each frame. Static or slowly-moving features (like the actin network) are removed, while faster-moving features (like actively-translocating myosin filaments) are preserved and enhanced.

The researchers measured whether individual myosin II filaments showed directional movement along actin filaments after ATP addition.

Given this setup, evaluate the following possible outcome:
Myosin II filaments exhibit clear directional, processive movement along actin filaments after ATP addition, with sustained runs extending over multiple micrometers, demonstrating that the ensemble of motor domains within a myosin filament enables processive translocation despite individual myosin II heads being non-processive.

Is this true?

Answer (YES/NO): NO